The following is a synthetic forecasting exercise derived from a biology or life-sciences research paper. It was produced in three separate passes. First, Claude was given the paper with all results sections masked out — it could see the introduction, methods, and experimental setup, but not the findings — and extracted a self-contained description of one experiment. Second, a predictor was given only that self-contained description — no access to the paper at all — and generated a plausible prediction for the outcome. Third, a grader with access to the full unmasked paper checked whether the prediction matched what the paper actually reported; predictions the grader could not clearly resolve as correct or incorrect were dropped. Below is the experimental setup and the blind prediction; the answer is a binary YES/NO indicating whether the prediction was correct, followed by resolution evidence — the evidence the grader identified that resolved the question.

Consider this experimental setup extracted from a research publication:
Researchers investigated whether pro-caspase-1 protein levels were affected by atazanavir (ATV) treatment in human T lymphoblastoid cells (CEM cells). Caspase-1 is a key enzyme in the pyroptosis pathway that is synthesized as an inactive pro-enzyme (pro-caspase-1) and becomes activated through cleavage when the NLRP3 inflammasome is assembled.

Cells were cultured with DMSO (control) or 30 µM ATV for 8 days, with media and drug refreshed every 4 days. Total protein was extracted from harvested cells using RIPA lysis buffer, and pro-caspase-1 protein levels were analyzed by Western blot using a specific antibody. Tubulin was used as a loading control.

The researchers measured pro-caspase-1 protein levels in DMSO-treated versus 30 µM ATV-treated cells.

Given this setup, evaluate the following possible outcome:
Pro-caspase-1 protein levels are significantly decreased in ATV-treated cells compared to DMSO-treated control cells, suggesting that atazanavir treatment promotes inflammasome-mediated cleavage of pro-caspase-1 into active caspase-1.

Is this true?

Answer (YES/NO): YES